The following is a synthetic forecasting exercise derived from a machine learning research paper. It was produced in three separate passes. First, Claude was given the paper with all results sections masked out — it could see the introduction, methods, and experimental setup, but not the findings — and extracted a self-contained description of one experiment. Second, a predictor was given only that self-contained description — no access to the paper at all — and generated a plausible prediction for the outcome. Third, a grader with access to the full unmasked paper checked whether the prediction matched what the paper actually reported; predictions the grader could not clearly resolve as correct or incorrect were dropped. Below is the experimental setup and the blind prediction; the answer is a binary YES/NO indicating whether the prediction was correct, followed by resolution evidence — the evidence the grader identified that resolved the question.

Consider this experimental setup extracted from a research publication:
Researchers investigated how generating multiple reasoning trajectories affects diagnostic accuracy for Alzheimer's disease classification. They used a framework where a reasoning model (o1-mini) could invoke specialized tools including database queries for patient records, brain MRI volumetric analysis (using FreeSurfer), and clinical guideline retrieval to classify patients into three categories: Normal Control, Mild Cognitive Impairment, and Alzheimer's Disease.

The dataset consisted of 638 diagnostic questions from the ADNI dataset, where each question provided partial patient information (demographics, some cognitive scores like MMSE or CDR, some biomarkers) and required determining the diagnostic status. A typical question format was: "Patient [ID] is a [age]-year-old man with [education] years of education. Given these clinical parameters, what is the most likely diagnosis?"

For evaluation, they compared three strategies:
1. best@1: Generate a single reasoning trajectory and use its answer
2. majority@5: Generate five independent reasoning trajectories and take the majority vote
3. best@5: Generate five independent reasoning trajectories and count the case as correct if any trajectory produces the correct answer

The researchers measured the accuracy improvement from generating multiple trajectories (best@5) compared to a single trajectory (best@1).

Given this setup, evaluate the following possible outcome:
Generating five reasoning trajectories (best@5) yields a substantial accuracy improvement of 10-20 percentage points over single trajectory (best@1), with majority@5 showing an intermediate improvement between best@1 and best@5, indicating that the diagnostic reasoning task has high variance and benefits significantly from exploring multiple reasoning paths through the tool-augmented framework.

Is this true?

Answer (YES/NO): NO